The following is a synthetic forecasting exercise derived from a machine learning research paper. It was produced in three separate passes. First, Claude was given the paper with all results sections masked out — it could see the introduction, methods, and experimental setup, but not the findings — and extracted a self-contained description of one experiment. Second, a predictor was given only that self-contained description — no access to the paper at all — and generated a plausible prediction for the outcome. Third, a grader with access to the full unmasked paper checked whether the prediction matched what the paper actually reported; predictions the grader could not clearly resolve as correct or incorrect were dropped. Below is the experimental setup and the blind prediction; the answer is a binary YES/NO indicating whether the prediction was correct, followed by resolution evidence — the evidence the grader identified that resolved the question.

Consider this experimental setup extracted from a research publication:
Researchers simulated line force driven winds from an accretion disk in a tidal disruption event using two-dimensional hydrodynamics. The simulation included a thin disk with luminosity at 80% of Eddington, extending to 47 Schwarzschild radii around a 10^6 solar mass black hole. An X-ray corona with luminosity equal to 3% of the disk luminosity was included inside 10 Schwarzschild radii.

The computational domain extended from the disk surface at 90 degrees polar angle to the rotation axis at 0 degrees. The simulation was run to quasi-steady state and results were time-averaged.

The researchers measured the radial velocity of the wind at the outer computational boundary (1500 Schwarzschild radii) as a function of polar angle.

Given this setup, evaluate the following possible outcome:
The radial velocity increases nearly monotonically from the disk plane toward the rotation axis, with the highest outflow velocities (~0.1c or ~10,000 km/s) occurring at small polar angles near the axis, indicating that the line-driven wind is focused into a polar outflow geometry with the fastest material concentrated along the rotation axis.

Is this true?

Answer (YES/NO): NO